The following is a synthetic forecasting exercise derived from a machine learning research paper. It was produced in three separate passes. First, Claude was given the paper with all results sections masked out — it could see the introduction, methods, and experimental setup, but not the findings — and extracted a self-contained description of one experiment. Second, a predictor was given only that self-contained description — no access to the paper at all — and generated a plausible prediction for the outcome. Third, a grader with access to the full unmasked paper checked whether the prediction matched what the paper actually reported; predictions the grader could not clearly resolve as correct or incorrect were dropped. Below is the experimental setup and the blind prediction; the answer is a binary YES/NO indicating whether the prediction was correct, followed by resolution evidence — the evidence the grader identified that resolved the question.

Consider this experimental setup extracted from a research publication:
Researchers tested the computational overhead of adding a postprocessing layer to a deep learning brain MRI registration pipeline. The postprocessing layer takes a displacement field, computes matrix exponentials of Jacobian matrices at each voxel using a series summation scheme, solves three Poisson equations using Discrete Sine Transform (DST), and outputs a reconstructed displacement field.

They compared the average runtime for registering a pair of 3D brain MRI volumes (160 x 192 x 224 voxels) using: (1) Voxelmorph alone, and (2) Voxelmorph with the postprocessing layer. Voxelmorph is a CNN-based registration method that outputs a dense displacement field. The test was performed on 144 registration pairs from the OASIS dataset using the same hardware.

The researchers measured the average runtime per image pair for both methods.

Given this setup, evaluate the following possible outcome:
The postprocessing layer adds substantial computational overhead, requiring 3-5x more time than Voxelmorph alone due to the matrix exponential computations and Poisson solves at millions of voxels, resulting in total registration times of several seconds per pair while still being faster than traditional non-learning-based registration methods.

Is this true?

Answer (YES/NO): NO